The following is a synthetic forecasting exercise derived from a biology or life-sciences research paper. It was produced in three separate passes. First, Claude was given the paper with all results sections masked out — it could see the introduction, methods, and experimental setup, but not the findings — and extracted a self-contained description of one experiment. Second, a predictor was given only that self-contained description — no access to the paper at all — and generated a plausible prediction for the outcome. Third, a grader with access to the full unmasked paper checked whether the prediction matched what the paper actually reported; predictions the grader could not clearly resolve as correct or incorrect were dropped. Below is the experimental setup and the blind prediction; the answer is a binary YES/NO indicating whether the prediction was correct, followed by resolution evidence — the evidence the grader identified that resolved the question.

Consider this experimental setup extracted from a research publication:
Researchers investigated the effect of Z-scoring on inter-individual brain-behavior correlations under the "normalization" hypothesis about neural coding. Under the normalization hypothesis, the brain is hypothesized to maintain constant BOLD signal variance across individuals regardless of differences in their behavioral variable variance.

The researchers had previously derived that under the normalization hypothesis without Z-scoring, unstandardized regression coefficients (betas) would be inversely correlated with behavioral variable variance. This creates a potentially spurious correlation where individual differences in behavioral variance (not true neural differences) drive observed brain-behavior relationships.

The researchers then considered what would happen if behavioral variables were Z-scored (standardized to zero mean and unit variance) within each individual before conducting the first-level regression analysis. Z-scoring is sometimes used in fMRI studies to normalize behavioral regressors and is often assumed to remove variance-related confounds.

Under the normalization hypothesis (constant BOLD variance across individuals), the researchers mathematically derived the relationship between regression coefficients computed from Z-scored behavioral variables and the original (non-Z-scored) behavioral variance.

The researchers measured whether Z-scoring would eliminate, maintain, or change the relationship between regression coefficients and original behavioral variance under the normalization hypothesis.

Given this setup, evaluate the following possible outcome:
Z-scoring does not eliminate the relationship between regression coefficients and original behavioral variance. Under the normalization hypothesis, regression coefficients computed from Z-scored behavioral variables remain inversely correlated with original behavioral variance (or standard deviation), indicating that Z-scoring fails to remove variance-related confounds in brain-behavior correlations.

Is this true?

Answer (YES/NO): NO